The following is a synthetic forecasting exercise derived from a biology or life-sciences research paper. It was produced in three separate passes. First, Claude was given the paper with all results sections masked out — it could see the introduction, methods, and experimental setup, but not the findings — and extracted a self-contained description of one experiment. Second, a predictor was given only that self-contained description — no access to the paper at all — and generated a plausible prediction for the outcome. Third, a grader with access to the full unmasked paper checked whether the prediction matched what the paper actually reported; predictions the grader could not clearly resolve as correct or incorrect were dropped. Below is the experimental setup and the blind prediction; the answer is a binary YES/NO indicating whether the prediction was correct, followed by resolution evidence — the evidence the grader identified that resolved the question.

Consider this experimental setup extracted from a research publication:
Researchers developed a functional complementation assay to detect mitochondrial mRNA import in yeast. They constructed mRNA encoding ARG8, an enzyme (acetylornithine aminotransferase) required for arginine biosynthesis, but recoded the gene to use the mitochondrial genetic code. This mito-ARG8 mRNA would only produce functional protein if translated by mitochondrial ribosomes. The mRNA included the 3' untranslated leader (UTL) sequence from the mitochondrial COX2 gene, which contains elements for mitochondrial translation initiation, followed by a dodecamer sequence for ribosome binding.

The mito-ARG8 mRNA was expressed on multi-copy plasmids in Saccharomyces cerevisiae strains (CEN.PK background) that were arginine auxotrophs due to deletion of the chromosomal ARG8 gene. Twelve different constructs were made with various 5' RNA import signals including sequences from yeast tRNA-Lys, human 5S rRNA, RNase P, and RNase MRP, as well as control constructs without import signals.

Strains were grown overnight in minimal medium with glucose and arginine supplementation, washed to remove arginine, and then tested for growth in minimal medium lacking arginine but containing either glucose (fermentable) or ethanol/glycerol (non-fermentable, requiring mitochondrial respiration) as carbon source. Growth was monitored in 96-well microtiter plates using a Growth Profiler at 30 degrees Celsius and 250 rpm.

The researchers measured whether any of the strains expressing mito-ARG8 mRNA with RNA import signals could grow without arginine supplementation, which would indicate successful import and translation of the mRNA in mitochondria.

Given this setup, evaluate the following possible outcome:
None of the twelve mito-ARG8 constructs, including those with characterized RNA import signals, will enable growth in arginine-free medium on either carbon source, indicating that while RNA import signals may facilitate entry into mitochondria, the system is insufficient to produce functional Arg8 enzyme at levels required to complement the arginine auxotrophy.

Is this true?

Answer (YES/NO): YES